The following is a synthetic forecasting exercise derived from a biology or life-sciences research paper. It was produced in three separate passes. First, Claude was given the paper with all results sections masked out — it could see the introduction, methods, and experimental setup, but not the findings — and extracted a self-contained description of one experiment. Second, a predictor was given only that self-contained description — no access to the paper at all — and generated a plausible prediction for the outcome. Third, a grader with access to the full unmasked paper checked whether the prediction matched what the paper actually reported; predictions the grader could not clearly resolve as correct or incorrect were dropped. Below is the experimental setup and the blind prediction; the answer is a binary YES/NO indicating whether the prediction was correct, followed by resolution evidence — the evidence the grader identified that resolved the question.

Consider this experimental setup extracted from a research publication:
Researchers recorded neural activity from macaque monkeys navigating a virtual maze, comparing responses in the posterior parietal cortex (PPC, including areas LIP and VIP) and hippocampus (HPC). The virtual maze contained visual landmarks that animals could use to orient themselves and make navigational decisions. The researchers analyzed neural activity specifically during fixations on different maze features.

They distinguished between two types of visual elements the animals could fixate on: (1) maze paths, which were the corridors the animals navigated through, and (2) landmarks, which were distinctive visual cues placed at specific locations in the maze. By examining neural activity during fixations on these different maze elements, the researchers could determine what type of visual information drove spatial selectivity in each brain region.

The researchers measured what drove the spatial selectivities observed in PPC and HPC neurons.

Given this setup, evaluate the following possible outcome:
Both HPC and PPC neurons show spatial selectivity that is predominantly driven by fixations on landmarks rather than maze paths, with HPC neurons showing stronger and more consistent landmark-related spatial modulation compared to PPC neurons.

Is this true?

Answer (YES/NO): NO